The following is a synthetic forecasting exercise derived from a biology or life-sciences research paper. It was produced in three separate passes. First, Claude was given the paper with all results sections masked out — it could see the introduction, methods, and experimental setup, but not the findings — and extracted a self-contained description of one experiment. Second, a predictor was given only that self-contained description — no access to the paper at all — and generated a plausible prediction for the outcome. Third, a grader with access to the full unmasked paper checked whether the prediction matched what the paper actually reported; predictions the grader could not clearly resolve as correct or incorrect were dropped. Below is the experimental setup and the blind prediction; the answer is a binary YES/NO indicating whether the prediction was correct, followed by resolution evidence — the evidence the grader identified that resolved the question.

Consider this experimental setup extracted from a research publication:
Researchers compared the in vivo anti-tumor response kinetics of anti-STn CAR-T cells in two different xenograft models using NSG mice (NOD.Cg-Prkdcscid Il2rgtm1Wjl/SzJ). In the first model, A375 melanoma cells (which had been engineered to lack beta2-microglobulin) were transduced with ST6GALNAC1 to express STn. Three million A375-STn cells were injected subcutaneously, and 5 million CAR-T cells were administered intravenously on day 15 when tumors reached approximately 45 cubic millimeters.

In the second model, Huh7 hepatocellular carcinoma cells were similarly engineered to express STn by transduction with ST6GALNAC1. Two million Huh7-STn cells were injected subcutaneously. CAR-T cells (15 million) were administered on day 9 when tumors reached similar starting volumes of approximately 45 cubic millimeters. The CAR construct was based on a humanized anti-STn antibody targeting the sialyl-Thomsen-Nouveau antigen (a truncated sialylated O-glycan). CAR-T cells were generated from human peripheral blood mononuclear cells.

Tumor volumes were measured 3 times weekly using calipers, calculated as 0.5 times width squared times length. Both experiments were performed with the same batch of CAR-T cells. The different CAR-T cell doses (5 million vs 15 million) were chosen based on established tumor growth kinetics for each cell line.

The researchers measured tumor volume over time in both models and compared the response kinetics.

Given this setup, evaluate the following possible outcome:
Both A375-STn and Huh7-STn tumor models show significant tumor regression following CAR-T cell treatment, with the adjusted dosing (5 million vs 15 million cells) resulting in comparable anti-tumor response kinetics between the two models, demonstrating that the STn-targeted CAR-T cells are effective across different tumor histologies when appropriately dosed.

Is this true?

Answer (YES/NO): NO